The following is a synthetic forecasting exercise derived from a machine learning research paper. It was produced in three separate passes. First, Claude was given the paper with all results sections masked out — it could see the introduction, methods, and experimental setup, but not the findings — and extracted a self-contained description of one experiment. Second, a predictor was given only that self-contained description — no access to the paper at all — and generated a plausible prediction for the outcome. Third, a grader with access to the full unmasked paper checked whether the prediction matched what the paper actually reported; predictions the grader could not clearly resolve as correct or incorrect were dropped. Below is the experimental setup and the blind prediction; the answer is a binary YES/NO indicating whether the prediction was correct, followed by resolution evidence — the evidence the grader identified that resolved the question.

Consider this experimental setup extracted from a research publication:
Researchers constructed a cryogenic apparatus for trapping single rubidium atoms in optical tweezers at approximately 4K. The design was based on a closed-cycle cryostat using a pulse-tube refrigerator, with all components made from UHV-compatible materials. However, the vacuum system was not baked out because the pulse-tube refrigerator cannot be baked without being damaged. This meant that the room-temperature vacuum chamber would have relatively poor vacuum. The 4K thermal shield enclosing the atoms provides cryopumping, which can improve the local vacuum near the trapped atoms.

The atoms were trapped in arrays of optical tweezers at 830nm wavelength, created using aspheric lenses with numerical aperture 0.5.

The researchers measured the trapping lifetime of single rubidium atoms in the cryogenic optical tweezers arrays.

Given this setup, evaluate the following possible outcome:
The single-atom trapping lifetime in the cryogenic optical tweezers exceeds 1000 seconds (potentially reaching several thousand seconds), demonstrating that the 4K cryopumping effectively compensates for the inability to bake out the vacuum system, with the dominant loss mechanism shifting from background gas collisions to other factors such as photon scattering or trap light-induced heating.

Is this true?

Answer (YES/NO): NO